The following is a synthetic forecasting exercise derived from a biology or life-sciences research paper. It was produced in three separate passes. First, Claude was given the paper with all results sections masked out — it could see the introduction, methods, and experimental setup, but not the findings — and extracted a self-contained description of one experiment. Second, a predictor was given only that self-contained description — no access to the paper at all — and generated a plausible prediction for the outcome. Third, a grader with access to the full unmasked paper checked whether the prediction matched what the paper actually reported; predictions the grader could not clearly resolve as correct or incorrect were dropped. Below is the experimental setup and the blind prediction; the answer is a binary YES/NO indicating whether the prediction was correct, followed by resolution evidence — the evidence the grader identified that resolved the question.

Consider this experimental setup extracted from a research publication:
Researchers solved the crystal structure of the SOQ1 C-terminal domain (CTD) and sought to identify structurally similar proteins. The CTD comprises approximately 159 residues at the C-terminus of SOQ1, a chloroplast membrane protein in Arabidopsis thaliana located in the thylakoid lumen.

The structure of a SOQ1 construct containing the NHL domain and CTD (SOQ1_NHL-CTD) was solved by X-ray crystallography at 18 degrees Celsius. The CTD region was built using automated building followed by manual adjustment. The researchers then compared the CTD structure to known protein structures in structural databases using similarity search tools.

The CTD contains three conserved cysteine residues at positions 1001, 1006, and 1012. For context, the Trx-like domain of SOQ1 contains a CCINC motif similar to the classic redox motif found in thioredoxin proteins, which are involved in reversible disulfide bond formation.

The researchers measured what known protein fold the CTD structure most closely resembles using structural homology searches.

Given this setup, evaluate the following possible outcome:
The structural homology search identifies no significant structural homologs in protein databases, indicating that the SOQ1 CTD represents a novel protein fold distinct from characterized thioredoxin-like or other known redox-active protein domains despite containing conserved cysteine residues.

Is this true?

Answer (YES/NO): NO